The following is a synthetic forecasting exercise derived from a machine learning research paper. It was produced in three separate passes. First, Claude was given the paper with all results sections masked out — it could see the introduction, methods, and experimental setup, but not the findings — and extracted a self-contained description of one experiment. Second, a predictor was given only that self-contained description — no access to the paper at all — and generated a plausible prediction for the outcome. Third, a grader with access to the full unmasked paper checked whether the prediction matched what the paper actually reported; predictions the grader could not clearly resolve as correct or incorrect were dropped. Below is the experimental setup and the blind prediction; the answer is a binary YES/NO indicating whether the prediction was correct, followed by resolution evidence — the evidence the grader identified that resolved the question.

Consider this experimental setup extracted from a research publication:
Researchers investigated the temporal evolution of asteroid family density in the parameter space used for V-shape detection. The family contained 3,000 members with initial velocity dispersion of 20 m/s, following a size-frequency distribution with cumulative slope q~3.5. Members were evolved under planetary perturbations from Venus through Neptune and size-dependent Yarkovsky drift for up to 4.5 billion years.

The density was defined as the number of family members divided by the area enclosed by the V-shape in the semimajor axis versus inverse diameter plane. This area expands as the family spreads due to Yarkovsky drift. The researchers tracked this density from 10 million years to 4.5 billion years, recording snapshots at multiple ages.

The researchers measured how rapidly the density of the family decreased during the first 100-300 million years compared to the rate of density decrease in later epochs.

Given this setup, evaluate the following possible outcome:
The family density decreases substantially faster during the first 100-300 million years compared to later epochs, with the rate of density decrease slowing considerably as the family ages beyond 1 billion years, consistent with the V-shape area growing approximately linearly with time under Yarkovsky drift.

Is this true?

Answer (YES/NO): YES